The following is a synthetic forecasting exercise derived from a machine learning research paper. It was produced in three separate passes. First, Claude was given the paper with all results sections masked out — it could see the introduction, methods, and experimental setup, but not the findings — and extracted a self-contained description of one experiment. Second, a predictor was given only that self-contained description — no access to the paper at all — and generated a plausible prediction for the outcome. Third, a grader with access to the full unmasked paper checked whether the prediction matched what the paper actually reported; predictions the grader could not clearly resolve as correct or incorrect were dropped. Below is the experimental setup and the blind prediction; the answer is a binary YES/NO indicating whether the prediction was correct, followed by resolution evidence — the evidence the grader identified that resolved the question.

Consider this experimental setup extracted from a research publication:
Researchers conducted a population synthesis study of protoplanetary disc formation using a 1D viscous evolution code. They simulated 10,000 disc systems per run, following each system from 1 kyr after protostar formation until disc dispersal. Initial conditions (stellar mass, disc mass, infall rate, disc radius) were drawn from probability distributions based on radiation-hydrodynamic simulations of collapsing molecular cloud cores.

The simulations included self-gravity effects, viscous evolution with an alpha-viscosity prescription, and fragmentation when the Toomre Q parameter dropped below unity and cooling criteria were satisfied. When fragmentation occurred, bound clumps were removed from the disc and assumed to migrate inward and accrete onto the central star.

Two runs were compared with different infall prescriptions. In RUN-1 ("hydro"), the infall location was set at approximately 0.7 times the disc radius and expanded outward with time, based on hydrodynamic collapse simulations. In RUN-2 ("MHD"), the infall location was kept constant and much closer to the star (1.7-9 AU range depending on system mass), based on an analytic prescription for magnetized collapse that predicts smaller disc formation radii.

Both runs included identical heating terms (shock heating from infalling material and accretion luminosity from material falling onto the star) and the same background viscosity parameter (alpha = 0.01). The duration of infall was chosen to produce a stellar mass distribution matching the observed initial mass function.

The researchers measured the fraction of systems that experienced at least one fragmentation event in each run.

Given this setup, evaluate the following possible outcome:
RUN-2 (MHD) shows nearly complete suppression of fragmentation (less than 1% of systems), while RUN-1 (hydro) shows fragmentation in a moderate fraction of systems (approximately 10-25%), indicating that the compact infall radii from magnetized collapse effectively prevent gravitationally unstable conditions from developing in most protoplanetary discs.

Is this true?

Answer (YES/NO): NO